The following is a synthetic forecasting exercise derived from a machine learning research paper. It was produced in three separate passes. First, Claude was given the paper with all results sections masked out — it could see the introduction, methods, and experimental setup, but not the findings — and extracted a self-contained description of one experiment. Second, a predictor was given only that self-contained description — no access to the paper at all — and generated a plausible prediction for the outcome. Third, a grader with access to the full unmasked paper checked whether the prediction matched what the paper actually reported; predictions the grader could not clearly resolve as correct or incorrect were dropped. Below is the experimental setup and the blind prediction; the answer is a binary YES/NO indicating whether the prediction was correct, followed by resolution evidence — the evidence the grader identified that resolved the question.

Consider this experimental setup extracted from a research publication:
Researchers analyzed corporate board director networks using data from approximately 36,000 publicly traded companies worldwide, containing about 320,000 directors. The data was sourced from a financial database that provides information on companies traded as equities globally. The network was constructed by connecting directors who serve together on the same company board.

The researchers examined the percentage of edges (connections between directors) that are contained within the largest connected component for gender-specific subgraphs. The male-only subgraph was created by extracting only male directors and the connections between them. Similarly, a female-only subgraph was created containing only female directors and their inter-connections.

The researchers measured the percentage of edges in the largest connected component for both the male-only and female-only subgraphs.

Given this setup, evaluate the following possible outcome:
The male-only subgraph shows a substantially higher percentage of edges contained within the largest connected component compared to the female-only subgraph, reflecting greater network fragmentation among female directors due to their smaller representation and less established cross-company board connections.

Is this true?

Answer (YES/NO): NO